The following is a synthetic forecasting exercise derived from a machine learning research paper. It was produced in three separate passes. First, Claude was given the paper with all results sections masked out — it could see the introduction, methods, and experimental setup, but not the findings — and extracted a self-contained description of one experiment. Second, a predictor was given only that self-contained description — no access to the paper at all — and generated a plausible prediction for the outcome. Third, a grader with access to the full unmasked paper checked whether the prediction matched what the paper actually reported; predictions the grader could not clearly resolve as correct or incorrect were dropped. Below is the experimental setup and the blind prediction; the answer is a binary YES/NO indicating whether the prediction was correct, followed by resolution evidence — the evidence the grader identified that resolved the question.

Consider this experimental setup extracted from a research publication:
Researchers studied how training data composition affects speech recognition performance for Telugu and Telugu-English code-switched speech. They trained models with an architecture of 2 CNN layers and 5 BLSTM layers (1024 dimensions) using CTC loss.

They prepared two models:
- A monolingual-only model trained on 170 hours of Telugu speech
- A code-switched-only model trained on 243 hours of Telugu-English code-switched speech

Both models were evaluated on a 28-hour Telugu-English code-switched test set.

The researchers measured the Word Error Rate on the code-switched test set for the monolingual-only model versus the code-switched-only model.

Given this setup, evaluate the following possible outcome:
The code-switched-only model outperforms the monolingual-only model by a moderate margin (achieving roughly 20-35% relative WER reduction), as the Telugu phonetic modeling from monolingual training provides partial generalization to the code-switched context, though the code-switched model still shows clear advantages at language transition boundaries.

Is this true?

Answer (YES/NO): YES